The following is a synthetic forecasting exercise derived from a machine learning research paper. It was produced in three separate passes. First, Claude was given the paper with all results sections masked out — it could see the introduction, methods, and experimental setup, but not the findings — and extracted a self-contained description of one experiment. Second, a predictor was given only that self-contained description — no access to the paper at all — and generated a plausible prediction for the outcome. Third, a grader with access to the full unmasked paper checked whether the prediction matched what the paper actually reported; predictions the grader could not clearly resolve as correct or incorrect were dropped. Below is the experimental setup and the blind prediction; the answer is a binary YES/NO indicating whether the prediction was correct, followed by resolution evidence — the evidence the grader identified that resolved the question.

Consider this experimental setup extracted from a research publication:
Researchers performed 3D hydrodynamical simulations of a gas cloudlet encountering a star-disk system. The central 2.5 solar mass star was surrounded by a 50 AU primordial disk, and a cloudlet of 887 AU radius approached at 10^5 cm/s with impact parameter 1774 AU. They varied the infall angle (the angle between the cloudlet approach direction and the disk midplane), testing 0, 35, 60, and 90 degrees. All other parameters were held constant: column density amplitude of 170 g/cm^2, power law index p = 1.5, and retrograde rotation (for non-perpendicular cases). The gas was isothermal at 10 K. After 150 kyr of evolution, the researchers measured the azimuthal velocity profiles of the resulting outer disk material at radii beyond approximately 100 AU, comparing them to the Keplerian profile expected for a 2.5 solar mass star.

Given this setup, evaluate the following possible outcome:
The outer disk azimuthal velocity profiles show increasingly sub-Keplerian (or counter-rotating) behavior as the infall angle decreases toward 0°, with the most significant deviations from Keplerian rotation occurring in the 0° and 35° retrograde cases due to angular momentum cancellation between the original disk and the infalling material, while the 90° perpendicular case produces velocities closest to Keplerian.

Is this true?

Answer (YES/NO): NO